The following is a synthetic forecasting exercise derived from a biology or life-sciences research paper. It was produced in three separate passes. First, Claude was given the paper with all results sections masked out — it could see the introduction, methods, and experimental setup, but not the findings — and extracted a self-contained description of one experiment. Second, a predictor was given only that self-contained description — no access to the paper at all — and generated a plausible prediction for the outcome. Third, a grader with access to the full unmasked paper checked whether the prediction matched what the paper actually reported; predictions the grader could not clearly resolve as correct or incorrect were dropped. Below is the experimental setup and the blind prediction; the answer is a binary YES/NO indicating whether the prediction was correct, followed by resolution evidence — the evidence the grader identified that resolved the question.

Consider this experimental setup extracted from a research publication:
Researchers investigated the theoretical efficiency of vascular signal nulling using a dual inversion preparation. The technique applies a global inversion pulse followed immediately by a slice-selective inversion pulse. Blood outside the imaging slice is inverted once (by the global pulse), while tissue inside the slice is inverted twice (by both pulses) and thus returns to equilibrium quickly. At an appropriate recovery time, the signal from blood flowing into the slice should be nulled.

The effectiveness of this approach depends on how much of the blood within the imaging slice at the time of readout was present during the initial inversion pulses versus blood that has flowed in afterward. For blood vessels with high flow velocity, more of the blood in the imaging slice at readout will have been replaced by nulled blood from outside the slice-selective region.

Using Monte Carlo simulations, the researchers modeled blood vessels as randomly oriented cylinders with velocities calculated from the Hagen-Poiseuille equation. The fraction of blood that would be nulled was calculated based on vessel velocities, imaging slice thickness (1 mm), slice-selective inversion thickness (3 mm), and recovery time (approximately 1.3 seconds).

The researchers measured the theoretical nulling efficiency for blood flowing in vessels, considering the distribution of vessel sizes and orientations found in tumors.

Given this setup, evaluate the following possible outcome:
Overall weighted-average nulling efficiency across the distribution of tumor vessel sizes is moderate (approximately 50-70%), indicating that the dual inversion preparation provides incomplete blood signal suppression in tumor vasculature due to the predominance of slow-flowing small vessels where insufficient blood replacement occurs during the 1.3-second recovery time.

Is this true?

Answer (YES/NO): NO